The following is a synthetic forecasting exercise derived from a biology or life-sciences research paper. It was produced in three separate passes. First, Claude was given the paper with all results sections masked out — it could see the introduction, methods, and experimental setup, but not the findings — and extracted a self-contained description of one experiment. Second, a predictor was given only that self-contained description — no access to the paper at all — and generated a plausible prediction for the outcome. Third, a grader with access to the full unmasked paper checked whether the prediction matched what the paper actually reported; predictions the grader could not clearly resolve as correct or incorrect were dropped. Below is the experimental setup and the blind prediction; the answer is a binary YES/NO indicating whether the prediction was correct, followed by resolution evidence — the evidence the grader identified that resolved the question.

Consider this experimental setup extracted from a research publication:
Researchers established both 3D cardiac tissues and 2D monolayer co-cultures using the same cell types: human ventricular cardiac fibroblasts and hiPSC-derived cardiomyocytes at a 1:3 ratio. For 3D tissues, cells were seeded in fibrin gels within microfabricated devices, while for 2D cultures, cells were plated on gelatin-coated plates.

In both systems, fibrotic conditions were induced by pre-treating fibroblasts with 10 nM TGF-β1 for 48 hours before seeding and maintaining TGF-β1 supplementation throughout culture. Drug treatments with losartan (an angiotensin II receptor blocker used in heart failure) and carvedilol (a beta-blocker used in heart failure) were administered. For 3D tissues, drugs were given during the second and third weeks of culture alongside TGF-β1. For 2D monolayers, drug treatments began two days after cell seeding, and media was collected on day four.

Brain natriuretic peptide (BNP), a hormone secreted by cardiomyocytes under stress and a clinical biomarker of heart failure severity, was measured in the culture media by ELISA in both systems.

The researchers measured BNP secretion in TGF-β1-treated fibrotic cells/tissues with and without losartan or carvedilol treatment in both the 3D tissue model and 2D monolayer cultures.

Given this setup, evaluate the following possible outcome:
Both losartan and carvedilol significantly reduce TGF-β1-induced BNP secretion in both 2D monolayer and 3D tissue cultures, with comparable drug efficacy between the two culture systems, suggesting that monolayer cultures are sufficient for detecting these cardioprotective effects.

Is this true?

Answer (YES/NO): NO